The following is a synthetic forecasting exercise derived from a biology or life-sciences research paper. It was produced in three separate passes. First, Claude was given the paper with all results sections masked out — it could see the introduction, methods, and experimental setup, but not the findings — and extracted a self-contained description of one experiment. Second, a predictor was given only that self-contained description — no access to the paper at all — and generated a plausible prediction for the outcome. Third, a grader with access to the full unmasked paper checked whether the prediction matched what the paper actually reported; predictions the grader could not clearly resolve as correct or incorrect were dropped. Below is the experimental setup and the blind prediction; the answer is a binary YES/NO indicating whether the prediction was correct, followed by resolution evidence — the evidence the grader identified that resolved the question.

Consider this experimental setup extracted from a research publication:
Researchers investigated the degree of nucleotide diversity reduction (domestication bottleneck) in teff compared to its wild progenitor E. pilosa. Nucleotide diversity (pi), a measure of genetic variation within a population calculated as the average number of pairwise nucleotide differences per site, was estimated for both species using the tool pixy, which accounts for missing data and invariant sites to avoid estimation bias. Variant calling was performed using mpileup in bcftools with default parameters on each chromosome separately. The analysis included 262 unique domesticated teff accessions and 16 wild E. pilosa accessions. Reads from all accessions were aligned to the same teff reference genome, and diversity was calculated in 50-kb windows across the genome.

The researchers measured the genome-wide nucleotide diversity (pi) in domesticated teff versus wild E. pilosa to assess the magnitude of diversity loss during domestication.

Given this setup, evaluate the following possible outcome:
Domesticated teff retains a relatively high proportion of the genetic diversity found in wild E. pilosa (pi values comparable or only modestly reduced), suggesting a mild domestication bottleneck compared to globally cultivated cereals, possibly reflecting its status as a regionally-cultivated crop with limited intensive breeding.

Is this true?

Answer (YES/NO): NO